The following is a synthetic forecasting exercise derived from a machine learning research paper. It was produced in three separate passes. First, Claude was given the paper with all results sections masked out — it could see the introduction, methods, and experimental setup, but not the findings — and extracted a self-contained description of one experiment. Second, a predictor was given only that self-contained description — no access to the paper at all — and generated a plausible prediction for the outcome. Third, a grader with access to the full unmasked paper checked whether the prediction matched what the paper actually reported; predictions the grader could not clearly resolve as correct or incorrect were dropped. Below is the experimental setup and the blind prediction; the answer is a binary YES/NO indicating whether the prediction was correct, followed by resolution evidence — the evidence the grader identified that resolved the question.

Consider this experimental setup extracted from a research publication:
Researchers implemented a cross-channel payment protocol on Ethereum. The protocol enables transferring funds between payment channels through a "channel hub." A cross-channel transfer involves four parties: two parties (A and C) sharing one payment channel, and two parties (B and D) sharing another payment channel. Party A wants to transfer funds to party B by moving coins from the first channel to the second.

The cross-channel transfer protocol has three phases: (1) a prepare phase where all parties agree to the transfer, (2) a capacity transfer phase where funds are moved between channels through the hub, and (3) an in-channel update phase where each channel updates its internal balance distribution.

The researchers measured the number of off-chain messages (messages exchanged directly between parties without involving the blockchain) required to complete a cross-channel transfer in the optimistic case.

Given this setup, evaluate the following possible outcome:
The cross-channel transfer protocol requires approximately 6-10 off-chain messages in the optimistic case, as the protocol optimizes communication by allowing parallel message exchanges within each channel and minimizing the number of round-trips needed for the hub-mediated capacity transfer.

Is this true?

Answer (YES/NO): NO